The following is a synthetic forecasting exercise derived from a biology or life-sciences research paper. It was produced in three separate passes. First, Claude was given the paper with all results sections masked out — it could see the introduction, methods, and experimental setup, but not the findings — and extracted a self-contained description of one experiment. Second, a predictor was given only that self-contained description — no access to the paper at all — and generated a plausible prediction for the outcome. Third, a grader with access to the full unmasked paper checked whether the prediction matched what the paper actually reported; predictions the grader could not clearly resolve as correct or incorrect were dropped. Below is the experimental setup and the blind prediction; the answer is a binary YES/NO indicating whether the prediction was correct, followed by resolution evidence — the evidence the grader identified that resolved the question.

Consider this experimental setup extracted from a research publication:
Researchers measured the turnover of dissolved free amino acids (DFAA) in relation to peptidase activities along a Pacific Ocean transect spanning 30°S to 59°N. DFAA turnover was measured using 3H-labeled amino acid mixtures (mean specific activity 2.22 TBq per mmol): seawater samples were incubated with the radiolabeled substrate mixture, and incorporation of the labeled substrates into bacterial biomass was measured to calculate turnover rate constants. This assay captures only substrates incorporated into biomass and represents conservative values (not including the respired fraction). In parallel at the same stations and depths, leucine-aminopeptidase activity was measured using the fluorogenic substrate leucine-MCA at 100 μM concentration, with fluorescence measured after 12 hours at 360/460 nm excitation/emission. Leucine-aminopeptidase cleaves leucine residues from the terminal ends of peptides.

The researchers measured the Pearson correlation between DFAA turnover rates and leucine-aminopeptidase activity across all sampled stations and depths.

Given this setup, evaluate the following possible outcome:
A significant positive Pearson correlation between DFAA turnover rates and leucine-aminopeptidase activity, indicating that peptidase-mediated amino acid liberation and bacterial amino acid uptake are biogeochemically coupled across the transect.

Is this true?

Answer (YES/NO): NO